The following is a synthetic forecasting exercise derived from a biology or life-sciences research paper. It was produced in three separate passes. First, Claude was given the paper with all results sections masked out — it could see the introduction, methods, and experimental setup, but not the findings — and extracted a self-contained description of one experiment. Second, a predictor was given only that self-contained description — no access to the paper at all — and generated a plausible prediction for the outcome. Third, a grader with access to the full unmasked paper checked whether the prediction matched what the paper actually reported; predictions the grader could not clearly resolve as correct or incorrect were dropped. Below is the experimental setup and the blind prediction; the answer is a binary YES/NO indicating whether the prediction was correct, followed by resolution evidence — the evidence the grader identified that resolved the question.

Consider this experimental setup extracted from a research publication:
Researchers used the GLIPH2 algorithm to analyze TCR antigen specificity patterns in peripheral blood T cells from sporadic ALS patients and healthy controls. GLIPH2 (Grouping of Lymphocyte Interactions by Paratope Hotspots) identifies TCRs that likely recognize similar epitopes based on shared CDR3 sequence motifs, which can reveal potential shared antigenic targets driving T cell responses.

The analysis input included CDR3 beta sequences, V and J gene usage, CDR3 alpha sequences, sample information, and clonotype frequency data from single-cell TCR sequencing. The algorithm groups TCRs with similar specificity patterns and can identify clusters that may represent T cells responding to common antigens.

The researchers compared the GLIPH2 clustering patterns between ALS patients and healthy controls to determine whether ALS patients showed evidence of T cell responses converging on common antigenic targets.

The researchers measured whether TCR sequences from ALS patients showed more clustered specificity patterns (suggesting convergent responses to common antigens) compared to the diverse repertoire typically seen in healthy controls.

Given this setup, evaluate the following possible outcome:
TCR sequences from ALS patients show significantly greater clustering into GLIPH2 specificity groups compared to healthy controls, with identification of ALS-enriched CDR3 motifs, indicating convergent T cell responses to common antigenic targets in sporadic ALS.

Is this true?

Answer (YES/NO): NO